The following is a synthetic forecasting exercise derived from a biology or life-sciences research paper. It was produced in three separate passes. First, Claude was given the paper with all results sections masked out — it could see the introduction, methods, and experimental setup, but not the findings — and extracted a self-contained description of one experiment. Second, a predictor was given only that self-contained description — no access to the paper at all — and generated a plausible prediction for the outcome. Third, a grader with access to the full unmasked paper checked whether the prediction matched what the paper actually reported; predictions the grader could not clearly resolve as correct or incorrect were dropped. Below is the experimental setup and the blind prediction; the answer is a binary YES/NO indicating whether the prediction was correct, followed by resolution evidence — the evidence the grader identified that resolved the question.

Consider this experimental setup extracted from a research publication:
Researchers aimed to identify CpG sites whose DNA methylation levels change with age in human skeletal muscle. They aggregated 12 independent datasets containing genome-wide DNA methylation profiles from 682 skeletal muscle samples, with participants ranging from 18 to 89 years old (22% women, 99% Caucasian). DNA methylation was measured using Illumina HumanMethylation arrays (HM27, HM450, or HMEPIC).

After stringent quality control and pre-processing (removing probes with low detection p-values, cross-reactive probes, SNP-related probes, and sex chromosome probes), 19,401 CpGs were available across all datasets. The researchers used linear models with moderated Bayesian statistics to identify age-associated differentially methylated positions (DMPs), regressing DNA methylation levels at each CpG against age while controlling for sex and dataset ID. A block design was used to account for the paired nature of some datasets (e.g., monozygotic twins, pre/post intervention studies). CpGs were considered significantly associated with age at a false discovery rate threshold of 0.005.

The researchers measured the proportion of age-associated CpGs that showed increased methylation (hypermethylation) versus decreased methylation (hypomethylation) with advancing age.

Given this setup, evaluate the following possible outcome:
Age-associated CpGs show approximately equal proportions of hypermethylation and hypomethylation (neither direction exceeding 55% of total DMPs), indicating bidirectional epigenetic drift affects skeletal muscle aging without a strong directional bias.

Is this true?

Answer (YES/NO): YES